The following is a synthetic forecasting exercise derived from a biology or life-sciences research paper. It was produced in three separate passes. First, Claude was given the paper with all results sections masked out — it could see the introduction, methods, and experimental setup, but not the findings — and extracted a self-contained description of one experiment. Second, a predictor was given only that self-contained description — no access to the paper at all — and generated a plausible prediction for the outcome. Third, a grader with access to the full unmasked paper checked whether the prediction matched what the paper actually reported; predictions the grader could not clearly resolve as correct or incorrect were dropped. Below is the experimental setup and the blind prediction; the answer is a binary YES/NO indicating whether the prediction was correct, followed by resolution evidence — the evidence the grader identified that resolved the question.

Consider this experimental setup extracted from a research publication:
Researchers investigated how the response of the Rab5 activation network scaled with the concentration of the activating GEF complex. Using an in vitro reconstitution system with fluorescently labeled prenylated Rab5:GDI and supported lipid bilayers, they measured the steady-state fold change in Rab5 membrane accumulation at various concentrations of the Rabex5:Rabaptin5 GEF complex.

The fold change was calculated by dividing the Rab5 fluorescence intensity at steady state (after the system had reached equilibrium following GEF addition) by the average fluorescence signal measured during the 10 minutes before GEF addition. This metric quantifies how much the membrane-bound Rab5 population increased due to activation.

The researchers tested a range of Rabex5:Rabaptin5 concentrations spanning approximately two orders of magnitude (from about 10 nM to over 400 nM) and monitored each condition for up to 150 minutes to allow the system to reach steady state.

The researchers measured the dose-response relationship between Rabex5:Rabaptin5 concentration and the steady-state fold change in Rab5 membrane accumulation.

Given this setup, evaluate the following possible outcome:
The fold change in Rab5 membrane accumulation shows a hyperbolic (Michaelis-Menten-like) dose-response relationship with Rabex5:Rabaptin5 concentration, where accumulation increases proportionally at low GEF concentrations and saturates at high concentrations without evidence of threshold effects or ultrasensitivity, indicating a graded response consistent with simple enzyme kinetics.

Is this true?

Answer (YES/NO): NO